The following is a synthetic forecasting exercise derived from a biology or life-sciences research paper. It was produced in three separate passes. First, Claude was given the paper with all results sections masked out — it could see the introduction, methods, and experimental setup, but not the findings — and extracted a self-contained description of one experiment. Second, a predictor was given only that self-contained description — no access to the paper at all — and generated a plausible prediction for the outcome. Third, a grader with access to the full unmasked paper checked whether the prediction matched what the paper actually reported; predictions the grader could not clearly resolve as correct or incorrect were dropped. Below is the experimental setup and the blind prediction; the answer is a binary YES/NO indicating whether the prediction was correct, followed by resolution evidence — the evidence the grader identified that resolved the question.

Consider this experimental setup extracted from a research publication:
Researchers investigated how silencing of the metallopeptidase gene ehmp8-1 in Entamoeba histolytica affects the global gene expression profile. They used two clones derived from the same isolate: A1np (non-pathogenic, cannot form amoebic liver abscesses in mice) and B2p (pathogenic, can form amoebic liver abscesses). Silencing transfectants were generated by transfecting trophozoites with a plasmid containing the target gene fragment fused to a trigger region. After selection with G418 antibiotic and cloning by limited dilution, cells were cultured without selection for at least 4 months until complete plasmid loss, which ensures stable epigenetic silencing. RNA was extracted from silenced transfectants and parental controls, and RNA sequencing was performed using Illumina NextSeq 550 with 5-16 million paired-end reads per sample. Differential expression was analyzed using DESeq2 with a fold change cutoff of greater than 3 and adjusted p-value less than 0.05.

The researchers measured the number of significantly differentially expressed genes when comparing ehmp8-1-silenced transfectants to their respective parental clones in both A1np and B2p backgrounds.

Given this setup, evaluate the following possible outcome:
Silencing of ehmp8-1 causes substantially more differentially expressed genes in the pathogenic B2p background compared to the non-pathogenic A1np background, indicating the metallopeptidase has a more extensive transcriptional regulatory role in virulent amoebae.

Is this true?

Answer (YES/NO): NO